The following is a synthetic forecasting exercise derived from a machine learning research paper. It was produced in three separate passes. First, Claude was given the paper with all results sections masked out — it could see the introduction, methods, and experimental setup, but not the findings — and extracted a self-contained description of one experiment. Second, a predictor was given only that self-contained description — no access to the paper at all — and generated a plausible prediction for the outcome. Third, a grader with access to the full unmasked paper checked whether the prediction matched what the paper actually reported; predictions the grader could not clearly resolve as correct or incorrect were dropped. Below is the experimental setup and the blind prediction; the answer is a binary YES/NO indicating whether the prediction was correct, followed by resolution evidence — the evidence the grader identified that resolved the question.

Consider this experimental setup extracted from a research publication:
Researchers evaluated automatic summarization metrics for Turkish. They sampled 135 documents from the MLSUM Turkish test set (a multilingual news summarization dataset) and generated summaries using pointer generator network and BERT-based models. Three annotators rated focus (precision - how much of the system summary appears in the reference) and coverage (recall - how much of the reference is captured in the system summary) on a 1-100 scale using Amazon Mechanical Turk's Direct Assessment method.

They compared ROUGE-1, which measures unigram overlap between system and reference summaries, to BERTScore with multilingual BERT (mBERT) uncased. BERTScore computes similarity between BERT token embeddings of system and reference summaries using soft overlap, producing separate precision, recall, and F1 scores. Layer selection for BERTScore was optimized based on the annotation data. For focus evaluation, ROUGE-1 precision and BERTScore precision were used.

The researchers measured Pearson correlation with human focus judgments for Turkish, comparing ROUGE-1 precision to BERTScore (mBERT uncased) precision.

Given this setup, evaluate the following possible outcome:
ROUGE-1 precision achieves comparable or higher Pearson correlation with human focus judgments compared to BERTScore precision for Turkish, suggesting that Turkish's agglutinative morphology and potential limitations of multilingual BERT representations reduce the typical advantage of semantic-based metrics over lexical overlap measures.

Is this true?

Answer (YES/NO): NO